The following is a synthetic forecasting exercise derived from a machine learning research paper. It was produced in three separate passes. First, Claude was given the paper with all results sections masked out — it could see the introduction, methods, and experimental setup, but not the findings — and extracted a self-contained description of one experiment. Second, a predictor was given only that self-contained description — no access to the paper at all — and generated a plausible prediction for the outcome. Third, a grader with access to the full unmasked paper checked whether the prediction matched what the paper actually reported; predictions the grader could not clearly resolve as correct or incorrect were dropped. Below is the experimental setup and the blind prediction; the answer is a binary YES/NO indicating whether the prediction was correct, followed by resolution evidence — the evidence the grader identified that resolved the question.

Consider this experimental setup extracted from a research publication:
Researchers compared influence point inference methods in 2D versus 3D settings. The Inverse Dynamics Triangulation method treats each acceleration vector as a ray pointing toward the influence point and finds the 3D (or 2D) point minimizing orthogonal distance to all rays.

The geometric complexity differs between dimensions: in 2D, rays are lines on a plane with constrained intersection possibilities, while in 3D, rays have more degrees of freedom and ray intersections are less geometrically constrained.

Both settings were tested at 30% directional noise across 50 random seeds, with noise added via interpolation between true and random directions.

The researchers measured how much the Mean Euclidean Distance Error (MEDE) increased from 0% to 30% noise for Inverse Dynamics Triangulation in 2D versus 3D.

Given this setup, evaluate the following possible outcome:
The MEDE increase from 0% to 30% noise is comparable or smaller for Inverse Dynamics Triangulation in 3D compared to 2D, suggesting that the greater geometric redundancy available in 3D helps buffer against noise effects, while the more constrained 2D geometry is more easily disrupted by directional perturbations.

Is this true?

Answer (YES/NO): NO